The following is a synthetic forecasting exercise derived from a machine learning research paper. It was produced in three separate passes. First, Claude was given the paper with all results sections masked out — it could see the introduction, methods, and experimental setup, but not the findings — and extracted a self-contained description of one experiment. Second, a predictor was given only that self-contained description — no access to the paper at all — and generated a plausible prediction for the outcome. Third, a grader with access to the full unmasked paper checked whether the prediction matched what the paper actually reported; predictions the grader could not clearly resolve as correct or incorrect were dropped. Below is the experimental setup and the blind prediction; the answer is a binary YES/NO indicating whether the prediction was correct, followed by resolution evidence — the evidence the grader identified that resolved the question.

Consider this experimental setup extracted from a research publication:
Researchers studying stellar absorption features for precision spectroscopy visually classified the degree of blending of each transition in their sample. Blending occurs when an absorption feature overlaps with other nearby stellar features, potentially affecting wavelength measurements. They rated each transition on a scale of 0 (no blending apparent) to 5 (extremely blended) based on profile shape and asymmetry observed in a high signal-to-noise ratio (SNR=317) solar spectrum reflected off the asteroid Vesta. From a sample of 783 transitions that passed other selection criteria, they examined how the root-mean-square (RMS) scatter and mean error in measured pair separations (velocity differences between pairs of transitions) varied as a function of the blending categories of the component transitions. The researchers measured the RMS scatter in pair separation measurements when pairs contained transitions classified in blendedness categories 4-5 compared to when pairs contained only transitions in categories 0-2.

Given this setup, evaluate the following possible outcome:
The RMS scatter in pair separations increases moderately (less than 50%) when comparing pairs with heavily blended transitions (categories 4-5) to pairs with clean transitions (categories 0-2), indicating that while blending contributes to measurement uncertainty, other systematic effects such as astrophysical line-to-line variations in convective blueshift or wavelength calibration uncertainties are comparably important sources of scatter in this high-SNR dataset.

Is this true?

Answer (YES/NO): NO